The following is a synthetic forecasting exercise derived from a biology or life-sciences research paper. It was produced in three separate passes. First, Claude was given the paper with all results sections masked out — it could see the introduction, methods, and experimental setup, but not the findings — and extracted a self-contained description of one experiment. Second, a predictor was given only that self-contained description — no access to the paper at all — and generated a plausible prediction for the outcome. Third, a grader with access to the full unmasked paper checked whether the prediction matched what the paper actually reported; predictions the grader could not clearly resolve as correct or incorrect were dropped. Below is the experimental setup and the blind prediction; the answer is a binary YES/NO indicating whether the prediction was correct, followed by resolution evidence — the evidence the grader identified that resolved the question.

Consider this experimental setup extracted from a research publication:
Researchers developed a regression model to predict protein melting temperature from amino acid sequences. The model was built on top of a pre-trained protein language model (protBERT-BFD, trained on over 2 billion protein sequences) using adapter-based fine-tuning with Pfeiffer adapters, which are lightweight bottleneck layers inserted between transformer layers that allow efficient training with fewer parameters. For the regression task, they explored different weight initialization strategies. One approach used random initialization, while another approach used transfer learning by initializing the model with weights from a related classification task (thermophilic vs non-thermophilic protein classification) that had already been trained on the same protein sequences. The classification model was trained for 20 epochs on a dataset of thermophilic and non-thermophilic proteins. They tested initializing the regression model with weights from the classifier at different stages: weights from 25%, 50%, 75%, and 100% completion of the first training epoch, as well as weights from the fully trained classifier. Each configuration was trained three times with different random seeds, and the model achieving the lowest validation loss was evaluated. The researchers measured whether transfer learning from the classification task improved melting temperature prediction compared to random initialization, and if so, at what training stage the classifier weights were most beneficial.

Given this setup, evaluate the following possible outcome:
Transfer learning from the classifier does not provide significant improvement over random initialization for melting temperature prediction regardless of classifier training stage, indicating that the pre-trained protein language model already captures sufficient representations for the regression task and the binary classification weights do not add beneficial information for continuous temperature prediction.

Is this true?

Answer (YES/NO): YES